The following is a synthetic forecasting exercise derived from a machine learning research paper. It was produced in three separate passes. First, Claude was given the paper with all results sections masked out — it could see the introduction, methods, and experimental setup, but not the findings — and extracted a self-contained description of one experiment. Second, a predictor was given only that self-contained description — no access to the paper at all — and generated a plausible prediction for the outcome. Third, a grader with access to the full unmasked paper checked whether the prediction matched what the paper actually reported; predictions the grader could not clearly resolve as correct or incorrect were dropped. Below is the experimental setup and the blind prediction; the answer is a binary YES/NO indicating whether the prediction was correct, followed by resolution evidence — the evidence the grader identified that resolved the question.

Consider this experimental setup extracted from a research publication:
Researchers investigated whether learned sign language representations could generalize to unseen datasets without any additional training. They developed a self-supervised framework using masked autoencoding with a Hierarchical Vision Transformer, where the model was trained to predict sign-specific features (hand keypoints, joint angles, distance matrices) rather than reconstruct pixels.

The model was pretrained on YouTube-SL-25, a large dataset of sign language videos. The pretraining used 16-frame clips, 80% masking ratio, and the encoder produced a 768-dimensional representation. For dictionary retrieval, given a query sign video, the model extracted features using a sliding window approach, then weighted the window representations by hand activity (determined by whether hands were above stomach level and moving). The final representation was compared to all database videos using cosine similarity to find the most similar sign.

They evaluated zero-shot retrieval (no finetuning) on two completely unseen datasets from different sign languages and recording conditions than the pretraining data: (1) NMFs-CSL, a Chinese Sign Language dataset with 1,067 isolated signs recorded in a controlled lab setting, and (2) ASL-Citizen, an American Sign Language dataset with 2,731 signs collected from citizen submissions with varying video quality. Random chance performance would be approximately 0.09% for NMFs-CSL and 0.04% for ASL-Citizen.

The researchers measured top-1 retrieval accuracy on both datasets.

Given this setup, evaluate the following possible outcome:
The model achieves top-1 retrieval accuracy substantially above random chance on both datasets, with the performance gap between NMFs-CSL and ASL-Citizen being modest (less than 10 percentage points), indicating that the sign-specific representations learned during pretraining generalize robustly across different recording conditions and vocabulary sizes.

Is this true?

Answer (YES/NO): NO